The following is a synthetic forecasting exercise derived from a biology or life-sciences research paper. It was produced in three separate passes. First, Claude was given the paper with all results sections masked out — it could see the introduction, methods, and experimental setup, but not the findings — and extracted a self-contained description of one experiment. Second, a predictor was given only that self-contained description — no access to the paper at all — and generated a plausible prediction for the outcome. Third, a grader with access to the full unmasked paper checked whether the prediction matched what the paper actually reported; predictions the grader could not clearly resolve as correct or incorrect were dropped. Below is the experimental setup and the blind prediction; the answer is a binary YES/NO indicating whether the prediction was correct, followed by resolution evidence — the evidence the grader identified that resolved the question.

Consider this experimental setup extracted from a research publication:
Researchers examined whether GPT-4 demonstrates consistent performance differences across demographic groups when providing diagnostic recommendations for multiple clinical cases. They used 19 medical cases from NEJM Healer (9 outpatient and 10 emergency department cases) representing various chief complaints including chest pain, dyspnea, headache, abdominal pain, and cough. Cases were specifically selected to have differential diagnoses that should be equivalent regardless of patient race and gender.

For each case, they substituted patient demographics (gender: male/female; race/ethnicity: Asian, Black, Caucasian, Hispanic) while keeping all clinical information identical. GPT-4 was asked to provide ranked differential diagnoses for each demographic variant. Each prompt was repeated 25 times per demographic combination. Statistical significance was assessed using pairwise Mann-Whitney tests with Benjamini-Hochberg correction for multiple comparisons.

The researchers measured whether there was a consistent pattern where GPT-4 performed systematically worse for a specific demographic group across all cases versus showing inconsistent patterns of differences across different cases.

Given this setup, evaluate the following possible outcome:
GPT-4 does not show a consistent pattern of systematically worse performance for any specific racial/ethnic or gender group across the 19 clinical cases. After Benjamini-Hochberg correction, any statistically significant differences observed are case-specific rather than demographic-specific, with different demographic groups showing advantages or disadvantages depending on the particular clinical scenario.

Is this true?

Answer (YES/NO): YES